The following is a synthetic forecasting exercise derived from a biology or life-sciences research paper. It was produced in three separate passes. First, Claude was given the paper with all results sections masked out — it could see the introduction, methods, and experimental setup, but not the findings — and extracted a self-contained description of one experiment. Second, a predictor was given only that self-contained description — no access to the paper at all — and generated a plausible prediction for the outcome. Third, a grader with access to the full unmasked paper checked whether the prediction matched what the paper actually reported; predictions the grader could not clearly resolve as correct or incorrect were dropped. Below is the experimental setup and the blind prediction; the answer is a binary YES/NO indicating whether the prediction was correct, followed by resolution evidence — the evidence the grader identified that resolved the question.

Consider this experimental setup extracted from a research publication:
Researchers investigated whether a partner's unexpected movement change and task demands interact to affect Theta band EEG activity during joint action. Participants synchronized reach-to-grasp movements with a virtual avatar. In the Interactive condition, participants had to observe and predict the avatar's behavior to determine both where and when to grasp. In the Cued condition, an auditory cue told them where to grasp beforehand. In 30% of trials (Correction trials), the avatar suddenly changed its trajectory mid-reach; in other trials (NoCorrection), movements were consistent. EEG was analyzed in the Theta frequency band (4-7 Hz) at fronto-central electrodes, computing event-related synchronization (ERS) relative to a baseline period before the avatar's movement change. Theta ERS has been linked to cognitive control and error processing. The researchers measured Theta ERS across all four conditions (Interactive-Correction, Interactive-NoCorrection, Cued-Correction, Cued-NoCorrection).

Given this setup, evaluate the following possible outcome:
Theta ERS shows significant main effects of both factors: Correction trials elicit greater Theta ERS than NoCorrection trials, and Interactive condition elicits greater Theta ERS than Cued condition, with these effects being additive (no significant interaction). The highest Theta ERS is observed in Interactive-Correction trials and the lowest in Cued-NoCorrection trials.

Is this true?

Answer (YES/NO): NO